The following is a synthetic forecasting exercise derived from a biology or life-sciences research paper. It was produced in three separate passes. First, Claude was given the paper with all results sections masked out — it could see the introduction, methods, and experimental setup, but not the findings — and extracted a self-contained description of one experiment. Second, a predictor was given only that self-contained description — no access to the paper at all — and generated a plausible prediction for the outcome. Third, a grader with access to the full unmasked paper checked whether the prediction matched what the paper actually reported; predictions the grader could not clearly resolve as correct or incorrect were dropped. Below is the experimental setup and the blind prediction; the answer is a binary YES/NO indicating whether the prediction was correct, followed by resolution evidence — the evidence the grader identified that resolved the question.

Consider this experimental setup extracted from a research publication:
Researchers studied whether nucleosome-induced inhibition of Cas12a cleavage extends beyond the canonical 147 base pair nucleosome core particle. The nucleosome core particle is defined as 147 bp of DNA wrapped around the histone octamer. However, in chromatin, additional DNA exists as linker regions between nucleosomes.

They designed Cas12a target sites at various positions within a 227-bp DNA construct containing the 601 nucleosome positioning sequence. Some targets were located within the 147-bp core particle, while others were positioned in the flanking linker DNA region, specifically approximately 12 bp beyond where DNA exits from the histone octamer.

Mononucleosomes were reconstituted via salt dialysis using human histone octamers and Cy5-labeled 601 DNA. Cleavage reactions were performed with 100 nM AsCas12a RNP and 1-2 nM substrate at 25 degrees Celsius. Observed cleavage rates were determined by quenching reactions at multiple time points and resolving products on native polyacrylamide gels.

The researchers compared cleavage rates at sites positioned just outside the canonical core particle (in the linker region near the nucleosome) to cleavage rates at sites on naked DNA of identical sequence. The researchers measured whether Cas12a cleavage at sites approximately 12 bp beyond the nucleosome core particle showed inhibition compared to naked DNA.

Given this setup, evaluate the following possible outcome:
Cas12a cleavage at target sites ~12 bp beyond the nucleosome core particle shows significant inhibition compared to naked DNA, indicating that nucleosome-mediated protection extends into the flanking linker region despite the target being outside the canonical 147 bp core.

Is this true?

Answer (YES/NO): YES